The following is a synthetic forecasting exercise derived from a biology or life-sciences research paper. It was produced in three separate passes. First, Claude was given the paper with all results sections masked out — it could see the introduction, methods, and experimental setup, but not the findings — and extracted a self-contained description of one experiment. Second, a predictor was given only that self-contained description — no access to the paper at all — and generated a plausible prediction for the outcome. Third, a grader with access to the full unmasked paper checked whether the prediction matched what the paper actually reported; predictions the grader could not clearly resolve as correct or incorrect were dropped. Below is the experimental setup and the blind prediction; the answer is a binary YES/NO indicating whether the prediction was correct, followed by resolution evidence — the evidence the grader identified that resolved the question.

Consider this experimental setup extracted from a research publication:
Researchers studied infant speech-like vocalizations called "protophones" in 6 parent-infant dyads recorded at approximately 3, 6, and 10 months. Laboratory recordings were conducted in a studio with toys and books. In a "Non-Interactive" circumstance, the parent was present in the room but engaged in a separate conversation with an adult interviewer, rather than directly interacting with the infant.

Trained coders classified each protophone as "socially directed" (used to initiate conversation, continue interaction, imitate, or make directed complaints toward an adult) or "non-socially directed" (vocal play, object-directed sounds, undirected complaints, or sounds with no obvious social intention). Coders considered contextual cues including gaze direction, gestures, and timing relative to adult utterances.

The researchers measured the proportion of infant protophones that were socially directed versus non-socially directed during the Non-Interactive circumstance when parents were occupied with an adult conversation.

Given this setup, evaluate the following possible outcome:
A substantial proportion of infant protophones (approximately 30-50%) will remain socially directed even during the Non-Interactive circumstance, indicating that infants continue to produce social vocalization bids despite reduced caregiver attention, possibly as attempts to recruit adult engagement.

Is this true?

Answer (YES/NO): NO